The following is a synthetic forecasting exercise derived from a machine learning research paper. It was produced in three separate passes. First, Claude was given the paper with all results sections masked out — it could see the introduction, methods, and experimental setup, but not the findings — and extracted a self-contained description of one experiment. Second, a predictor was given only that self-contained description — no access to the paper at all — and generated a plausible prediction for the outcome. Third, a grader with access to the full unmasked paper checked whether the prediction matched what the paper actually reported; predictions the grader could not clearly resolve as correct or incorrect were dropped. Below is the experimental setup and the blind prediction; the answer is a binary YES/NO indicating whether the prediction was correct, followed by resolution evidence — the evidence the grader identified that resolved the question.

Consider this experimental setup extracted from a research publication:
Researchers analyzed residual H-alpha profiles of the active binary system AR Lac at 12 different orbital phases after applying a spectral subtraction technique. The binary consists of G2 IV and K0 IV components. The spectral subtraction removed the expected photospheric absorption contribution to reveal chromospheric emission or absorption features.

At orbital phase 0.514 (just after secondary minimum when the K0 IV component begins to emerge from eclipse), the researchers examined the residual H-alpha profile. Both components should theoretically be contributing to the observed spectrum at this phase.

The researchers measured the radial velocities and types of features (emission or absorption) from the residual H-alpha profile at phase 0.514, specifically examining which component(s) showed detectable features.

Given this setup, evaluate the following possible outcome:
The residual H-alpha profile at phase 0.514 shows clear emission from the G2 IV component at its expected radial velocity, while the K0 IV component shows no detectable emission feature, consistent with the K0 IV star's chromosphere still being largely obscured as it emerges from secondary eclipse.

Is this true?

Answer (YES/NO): YES